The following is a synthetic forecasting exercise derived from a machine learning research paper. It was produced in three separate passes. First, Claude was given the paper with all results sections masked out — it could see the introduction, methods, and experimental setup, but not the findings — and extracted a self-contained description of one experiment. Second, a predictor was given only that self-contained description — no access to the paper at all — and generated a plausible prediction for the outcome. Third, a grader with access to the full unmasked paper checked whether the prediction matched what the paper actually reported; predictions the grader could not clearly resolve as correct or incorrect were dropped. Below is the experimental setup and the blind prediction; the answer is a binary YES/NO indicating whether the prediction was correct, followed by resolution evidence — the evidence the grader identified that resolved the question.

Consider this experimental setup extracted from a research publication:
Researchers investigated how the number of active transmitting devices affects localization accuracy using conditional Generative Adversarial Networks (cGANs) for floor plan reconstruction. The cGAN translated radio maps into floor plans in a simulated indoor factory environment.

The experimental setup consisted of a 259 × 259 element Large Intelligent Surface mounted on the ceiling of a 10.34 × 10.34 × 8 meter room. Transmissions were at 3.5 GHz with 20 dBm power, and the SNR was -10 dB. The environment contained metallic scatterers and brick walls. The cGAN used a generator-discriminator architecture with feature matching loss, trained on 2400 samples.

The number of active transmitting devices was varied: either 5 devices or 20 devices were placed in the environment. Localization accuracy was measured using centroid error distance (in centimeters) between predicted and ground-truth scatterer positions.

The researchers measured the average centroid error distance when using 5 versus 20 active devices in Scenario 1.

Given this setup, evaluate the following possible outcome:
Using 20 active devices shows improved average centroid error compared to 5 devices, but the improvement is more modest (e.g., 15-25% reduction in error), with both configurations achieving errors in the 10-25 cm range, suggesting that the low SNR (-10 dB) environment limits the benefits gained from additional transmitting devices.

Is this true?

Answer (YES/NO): NO